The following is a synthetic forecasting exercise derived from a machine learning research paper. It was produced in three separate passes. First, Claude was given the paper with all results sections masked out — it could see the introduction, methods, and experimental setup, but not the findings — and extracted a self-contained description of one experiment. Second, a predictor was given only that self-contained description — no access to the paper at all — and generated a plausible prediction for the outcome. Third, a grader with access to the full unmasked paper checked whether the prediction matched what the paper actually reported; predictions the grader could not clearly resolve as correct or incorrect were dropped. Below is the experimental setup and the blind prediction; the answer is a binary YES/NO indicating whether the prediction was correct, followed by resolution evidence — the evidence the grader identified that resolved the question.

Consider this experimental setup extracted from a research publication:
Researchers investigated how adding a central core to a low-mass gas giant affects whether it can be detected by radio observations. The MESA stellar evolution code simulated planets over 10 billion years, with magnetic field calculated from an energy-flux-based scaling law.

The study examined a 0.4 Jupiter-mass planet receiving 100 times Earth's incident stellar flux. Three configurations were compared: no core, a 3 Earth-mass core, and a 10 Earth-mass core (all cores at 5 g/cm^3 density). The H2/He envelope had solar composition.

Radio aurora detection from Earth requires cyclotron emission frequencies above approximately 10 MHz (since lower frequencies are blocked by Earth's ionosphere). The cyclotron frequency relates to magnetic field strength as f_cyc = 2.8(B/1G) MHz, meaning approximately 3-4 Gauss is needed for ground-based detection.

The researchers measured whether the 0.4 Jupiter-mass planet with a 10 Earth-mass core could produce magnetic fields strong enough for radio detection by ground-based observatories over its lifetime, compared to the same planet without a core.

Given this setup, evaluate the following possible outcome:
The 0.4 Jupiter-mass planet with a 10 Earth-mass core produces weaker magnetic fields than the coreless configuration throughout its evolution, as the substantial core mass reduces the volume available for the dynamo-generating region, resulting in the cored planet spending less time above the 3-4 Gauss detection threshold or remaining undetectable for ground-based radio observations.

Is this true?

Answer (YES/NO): NO